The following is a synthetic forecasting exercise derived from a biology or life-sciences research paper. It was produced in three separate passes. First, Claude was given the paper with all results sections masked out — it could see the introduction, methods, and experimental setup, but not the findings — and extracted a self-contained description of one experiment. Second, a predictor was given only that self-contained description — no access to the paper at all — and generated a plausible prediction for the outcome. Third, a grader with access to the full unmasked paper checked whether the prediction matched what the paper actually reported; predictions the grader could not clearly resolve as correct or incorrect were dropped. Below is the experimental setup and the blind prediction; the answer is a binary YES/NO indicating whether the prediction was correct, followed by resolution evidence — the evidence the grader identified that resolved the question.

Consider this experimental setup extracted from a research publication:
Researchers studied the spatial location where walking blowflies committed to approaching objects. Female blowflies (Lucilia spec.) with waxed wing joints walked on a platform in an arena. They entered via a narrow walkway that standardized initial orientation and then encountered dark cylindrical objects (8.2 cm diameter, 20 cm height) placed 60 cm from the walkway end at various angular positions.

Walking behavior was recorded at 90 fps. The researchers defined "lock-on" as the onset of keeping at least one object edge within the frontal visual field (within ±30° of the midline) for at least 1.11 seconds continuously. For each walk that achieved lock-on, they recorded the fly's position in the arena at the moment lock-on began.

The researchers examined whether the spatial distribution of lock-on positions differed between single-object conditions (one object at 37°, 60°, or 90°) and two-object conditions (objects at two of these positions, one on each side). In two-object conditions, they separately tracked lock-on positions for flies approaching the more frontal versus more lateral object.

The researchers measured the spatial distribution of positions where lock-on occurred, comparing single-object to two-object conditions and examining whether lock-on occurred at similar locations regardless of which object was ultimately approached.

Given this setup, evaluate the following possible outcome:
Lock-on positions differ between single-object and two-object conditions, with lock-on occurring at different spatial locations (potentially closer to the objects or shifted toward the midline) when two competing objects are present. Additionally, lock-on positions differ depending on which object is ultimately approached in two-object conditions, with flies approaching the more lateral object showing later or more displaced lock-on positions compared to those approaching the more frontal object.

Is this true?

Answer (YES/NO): NO